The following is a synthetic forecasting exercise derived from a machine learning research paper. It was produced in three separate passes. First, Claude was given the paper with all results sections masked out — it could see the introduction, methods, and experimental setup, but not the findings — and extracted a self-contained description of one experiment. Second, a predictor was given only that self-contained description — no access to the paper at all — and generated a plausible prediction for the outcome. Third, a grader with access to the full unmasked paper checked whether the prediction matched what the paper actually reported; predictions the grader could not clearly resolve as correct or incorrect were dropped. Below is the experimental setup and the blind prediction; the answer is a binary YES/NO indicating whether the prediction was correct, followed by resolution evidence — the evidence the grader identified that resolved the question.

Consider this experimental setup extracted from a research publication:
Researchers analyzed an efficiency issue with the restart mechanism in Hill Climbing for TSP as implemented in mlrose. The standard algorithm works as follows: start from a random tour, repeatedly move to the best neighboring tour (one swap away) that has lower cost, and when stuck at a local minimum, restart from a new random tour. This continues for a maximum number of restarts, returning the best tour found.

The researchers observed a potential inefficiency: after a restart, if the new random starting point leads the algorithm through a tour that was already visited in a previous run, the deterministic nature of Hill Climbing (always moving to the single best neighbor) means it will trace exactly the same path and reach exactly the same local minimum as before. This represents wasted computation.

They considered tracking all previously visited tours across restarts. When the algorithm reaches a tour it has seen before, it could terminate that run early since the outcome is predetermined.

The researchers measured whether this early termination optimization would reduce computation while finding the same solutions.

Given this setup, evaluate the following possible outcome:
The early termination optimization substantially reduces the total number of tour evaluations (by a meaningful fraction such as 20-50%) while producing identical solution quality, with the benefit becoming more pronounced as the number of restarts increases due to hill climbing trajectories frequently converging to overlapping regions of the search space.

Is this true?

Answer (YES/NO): NO